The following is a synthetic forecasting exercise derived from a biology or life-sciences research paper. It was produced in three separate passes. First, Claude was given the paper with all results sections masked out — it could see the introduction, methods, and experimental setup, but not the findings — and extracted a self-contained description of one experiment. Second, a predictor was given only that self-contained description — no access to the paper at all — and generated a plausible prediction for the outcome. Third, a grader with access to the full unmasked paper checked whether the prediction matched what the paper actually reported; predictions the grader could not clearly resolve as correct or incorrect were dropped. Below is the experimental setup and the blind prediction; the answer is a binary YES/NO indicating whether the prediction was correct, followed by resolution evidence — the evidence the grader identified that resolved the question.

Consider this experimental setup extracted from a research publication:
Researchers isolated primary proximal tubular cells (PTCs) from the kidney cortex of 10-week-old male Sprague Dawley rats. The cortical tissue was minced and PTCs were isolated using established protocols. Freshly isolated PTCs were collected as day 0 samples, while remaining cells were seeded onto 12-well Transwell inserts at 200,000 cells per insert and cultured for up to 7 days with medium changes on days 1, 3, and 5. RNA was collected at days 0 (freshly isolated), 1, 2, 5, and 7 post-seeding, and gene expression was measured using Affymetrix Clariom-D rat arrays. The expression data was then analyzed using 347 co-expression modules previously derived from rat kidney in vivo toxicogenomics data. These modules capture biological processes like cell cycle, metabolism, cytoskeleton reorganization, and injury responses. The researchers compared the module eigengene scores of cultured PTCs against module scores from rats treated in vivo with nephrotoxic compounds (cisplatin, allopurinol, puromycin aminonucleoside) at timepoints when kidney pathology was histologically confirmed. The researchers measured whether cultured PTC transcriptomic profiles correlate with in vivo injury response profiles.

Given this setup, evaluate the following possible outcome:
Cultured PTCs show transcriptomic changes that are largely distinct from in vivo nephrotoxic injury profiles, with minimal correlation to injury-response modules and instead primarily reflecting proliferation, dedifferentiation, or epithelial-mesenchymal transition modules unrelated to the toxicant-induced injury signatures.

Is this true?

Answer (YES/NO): NO